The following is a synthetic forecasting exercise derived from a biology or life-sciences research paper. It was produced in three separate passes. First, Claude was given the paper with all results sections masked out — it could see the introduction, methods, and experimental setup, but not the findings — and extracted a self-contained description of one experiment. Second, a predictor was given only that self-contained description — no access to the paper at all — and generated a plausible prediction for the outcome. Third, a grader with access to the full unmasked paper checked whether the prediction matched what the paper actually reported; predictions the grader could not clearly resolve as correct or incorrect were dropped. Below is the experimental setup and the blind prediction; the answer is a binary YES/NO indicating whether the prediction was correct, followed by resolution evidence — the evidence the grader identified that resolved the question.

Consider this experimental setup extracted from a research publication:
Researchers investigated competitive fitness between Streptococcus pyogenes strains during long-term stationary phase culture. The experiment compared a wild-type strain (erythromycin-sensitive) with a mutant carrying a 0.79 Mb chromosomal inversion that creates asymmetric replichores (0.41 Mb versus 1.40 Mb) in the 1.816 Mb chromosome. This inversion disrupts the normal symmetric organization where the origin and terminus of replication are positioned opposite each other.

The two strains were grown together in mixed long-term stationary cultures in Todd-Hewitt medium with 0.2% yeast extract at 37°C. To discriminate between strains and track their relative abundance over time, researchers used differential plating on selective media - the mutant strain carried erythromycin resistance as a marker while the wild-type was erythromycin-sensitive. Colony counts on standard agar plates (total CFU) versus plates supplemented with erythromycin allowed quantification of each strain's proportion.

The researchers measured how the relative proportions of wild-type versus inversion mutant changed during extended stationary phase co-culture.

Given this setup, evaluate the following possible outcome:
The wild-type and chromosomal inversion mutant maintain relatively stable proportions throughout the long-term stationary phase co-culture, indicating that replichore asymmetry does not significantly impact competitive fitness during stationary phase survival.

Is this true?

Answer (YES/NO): NO